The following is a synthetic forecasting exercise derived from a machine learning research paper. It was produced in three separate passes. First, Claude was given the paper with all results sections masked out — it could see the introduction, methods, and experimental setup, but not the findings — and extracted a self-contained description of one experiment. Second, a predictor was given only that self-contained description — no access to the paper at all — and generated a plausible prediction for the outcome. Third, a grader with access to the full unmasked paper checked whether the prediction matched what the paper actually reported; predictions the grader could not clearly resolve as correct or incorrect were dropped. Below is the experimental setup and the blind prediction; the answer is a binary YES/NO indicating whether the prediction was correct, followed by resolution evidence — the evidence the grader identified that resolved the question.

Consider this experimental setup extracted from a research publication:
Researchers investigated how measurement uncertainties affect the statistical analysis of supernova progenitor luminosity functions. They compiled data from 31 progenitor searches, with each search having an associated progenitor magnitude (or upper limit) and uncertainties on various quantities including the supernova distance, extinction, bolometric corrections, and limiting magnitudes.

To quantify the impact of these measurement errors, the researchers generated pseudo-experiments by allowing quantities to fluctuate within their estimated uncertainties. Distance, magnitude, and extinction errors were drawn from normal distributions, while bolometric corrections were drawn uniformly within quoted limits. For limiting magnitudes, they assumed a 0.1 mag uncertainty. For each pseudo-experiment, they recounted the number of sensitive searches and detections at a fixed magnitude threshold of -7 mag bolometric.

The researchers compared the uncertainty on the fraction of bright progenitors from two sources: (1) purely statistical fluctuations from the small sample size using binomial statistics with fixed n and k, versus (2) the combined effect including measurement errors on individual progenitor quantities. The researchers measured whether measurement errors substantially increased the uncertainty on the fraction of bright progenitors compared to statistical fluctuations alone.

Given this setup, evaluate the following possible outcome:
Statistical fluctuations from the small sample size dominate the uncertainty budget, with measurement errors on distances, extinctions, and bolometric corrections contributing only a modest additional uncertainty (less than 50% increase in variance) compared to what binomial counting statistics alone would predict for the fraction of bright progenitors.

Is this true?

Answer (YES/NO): YES